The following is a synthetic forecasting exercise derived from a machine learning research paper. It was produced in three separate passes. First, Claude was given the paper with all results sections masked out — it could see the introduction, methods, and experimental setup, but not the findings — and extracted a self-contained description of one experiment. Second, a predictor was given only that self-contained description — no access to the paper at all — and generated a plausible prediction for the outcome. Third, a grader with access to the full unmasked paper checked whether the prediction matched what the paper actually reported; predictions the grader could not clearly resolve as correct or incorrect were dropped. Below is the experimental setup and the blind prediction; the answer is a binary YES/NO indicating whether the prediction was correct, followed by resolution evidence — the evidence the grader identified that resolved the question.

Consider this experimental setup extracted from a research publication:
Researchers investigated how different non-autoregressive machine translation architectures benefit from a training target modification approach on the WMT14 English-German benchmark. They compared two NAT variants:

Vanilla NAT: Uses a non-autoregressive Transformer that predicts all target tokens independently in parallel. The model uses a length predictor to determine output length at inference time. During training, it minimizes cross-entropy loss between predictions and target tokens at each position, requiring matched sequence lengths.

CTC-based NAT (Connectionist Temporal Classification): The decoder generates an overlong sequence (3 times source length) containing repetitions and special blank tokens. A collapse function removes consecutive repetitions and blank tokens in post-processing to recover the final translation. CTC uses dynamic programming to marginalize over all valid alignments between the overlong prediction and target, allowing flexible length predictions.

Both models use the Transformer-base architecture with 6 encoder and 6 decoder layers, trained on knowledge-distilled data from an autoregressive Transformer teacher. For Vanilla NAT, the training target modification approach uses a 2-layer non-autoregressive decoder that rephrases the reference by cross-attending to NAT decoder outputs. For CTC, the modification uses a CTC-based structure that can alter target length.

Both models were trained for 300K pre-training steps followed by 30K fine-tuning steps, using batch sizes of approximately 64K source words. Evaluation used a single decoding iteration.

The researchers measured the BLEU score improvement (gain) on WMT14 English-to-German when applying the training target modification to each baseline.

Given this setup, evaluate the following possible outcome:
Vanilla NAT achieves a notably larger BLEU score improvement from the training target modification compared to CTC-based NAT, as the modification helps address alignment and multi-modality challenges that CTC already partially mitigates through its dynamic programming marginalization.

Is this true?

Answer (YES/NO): YES